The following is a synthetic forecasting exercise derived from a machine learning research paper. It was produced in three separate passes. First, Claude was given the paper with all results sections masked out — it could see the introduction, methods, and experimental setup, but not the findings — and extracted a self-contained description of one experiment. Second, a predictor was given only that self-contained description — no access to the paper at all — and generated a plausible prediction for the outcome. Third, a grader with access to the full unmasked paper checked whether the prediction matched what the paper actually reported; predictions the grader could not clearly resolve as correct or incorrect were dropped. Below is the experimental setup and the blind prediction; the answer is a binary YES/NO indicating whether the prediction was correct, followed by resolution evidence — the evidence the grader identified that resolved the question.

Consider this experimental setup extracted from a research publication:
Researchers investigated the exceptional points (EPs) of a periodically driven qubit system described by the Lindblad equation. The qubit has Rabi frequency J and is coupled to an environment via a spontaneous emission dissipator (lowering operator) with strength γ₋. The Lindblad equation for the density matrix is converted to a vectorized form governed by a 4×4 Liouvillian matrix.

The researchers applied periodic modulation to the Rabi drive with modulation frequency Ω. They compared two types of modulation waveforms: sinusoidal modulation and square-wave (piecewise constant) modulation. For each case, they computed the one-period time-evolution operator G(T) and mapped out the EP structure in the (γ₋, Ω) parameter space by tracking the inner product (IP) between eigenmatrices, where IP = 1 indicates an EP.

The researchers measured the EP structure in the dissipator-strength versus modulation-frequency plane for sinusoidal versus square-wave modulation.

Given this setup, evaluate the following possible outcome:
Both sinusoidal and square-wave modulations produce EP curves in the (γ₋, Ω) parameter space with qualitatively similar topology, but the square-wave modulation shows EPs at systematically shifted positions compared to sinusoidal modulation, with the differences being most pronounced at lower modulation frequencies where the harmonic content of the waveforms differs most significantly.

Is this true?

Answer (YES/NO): NO